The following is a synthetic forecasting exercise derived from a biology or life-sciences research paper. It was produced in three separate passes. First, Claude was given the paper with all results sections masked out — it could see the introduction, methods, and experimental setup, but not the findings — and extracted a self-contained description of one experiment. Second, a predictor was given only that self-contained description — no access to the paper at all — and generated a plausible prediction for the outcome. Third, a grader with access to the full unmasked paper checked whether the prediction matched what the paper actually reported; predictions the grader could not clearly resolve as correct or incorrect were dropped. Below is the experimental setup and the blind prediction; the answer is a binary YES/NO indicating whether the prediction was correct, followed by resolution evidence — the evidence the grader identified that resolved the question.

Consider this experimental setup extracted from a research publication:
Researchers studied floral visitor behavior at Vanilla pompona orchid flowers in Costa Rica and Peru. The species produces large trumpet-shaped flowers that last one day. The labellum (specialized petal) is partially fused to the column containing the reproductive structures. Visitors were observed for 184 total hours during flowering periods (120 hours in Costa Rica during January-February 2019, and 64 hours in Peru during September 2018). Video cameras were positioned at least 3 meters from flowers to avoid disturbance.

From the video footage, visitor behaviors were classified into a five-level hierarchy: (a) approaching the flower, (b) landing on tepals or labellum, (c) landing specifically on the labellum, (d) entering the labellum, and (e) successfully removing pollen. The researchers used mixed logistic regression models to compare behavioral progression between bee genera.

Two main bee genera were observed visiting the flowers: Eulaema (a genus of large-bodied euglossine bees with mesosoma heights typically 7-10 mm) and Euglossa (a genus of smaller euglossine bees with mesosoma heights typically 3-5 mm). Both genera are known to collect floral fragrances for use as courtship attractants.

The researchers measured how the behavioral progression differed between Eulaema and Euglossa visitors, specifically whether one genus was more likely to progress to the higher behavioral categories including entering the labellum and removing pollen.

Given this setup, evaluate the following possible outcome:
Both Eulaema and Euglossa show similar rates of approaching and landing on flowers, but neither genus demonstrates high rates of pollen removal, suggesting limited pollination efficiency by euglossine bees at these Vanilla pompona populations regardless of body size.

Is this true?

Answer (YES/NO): NO